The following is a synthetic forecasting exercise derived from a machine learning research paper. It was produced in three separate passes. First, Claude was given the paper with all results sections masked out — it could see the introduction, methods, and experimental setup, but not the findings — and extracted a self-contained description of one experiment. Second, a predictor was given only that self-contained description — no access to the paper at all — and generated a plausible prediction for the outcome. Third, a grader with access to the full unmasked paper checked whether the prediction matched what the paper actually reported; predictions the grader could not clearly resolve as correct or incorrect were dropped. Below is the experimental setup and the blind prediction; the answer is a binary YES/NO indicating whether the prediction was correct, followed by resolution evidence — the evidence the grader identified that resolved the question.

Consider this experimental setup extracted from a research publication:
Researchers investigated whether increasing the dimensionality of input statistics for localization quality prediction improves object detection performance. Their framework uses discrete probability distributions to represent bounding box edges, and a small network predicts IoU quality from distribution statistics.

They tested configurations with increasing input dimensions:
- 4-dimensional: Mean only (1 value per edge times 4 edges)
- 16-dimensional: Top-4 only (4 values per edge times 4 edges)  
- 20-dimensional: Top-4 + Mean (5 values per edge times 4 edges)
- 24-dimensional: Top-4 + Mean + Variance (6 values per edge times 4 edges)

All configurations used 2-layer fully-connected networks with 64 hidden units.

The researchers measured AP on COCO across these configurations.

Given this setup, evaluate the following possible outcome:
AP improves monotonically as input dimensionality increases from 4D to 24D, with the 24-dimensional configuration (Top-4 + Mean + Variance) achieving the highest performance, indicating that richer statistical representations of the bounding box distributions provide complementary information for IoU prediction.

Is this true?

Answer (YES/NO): NO